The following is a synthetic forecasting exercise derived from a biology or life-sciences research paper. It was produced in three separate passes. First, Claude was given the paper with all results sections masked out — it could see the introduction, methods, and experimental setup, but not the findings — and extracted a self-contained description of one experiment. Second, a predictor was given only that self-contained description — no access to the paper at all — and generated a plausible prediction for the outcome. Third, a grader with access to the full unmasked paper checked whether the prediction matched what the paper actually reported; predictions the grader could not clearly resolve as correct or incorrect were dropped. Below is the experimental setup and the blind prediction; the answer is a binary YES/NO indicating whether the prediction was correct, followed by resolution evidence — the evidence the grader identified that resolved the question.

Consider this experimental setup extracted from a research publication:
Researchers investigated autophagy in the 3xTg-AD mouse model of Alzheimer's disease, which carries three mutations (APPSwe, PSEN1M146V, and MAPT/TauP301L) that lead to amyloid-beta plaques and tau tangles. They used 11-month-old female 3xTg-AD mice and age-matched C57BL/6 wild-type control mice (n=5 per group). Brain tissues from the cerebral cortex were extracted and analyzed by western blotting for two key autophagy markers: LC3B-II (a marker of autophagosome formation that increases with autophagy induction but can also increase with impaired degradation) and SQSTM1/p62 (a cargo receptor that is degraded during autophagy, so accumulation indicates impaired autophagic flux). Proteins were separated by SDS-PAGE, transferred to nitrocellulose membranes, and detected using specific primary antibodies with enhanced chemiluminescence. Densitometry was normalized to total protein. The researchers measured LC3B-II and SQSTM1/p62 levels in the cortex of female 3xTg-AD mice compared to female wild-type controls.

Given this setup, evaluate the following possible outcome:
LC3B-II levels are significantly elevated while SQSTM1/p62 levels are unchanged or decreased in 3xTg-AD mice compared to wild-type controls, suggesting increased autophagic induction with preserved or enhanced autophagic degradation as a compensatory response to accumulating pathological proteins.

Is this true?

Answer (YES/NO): NO